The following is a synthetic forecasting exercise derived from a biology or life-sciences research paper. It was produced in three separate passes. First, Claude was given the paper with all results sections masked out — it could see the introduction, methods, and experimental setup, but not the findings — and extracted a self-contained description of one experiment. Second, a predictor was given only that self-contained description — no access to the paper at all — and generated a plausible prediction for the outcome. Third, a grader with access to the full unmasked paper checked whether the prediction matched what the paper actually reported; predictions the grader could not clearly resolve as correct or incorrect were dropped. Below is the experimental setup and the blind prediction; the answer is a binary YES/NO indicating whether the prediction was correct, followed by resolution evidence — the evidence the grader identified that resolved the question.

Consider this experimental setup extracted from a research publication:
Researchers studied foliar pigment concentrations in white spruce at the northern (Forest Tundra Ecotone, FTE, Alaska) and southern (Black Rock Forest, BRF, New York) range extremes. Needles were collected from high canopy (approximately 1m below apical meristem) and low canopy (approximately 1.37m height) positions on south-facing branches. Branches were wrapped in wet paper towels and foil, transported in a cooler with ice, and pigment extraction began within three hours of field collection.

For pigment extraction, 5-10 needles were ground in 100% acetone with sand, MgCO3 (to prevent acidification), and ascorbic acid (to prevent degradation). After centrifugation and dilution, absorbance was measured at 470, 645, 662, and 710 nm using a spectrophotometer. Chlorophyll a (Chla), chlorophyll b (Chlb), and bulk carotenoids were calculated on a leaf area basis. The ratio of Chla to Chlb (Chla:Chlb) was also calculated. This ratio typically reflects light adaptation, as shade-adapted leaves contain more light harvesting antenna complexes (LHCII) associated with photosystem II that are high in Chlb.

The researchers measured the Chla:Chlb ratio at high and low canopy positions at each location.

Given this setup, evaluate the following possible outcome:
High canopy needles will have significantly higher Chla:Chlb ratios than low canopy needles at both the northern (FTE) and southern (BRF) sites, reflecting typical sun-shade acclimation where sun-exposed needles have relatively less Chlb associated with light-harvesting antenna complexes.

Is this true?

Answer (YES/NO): YES